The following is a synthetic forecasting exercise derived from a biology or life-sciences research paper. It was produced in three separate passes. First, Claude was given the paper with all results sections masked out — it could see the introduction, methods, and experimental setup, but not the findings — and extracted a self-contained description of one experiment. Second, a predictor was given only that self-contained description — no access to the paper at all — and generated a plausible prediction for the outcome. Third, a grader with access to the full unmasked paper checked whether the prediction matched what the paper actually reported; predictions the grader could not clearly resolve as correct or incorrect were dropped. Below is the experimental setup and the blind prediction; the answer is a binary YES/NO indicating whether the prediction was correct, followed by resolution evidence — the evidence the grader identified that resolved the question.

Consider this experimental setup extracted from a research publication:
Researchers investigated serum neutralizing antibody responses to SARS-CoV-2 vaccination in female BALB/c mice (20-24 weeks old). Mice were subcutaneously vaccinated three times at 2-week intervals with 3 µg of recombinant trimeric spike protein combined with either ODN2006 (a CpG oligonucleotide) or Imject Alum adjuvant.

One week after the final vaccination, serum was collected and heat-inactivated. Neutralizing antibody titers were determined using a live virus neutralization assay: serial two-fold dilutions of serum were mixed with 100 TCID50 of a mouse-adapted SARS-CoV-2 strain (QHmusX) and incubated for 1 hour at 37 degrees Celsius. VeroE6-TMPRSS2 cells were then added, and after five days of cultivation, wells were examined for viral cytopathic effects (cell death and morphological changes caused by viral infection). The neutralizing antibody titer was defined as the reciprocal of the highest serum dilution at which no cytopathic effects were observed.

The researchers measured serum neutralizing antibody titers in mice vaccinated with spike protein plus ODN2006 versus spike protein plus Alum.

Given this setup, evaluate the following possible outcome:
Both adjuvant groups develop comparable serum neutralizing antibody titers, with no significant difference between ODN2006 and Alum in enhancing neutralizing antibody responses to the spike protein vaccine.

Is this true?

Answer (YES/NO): YES